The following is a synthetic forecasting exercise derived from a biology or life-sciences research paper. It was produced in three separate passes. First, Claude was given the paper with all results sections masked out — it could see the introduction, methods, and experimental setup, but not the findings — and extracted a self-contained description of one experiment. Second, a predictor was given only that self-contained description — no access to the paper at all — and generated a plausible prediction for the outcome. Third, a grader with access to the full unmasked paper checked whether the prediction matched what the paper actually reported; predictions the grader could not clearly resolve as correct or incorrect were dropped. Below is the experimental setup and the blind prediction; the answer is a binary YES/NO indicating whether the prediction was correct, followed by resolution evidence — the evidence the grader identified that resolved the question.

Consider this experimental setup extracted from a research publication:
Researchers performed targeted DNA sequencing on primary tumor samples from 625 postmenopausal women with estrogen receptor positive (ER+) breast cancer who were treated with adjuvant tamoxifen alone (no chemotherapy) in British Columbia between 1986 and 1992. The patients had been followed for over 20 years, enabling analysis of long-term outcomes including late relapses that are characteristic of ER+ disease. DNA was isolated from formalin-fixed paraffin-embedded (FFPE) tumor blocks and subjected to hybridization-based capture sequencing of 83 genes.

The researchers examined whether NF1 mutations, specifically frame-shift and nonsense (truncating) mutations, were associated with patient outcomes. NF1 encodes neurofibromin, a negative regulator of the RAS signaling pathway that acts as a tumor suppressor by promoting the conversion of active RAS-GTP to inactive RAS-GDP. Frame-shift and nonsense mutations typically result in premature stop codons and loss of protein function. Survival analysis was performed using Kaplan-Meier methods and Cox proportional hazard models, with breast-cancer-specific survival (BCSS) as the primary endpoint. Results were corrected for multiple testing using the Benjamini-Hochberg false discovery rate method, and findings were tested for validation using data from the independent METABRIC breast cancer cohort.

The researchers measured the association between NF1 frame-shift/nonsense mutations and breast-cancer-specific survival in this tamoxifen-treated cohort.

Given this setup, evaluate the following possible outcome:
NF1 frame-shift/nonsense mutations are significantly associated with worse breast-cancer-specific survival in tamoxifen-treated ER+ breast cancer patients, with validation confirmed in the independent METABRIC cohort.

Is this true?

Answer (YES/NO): YES